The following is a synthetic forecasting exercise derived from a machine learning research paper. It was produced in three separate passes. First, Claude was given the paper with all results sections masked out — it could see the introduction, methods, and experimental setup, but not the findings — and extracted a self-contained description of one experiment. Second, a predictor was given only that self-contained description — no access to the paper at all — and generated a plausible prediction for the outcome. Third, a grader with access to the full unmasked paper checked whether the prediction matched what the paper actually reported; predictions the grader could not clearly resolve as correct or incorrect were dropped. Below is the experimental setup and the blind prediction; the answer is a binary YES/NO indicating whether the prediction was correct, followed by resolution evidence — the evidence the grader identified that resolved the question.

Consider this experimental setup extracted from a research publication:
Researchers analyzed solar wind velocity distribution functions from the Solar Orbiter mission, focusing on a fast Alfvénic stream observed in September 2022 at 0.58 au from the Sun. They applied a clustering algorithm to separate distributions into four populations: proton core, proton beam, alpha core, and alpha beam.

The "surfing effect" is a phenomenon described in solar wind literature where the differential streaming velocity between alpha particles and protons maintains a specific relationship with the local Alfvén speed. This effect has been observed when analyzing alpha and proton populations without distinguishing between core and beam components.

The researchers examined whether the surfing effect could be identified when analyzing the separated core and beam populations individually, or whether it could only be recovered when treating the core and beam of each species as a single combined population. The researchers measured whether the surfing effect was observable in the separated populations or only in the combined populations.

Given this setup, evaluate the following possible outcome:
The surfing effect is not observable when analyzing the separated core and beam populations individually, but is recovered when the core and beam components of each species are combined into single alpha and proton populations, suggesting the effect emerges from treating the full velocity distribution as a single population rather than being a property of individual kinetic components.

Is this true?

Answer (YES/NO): YES